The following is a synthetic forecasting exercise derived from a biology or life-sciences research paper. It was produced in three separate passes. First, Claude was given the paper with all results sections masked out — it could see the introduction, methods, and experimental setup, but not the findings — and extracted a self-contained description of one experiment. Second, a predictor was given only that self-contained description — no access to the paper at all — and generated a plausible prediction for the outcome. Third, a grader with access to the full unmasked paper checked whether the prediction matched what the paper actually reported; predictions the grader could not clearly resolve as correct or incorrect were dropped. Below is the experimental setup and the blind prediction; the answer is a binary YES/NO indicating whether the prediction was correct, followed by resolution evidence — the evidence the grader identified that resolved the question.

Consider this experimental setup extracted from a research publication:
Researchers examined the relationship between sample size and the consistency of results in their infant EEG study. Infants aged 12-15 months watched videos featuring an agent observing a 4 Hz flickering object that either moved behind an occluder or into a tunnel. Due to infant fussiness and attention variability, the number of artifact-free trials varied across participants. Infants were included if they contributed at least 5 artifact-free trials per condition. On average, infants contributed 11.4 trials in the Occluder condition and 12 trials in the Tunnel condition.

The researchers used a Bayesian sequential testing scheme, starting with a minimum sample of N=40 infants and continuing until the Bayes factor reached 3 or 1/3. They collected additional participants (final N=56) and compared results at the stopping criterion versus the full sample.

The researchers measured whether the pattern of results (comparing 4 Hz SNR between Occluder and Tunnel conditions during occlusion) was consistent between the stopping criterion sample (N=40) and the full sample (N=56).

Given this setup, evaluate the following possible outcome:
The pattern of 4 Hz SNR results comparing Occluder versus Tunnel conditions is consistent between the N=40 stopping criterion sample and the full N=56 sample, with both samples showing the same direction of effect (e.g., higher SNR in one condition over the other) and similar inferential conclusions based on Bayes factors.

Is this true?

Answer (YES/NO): YES